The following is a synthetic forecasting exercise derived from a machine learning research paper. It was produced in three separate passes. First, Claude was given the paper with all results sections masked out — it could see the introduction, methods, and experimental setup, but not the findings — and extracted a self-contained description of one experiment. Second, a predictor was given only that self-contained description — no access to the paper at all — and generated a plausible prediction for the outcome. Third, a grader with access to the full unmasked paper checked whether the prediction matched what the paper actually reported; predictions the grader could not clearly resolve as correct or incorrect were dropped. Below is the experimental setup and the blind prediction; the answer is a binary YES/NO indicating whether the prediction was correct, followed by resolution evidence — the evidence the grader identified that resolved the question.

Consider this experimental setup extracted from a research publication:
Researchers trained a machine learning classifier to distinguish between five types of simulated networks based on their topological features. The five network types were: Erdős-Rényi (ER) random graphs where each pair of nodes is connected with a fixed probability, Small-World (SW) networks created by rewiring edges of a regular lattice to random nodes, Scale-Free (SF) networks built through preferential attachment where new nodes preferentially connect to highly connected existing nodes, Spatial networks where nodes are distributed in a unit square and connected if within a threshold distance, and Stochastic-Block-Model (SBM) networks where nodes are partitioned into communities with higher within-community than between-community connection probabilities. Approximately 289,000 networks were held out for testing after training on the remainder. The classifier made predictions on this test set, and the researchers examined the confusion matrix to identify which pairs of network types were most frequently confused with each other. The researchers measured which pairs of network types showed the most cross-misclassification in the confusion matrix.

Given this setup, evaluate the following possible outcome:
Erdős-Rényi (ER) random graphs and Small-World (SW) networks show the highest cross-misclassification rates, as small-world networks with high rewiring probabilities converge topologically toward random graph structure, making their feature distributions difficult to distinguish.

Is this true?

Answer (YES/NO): YES